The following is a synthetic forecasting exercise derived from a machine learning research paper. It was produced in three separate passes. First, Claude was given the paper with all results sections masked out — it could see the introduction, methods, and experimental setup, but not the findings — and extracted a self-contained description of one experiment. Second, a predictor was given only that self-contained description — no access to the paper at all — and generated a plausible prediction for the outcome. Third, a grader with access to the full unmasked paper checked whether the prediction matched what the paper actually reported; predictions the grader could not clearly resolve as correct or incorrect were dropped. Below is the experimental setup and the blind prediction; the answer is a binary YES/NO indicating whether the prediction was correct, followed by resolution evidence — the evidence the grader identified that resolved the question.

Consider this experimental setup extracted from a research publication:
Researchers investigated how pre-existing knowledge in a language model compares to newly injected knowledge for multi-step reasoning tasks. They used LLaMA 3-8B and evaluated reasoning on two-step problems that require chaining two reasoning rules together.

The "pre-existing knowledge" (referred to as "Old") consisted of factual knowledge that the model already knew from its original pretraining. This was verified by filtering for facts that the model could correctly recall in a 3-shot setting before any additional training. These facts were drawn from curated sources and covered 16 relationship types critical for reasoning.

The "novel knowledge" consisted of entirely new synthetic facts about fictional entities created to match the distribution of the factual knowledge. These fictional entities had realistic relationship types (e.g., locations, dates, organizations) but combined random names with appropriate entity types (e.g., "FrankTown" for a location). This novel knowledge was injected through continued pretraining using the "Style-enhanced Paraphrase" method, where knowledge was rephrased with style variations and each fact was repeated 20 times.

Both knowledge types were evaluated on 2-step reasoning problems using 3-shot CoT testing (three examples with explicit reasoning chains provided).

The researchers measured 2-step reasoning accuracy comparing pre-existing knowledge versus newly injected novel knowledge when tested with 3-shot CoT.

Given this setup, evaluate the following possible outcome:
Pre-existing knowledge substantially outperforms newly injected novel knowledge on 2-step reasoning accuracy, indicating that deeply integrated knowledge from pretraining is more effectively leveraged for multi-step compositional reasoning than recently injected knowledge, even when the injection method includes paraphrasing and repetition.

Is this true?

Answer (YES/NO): YES